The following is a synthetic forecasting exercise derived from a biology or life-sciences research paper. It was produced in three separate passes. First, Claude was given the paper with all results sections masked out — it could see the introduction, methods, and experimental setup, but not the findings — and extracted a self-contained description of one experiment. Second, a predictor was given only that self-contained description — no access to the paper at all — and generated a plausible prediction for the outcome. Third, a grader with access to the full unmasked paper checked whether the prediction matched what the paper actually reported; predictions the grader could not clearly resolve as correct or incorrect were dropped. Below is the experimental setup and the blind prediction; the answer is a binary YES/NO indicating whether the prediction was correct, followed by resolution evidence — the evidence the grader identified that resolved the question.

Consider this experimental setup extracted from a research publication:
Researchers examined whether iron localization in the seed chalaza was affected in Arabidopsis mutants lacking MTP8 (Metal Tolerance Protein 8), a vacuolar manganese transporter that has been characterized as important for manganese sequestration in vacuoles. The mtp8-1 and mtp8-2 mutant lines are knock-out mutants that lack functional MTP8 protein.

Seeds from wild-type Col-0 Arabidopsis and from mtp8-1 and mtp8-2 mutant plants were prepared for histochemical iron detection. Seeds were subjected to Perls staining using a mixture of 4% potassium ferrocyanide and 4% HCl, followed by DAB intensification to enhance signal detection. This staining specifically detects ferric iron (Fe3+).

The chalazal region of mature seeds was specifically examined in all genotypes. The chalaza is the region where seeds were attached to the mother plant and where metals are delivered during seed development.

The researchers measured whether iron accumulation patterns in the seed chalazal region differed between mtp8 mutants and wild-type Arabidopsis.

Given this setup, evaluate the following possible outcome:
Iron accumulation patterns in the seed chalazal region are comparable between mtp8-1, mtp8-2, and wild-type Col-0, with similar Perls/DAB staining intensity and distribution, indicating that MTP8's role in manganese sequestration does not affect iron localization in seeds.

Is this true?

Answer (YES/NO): NO